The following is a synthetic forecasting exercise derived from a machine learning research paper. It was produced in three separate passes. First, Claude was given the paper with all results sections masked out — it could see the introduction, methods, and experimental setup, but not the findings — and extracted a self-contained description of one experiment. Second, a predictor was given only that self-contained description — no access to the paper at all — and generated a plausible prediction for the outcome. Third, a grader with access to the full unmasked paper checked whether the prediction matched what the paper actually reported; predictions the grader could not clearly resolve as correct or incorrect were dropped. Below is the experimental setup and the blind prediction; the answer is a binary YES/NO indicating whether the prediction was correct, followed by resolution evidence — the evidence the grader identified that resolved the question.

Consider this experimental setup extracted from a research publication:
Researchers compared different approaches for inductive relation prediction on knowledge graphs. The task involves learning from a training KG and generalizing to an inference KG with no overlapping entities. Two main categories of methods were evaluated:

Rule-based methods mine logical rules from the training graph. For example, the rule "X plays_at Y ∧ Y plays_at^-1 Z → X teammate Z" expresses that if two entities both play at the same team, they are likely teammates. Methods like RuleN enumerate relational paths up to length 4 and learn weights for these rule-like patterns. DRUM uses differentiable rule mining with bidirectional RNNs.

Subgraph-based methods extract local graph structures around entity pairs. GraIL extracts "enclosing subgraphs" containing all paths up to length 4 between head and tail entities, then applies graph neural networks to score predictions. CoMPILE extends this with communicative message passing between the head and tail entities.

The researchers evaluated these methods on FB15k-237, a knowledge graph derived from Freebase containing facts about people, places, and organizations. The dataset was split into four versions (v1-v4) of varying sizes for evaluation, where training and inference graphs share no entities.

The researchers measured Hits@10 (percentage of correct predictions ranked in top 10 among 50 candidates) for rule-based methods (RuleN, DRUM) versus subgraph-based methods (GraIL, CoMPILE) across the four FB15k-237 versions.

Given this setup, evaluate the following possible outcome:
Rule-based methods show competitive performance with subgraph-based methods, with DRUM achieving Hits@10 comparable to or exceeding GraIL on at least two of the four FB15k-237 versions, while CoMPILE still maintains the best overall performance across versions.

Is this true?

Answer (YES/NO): NO